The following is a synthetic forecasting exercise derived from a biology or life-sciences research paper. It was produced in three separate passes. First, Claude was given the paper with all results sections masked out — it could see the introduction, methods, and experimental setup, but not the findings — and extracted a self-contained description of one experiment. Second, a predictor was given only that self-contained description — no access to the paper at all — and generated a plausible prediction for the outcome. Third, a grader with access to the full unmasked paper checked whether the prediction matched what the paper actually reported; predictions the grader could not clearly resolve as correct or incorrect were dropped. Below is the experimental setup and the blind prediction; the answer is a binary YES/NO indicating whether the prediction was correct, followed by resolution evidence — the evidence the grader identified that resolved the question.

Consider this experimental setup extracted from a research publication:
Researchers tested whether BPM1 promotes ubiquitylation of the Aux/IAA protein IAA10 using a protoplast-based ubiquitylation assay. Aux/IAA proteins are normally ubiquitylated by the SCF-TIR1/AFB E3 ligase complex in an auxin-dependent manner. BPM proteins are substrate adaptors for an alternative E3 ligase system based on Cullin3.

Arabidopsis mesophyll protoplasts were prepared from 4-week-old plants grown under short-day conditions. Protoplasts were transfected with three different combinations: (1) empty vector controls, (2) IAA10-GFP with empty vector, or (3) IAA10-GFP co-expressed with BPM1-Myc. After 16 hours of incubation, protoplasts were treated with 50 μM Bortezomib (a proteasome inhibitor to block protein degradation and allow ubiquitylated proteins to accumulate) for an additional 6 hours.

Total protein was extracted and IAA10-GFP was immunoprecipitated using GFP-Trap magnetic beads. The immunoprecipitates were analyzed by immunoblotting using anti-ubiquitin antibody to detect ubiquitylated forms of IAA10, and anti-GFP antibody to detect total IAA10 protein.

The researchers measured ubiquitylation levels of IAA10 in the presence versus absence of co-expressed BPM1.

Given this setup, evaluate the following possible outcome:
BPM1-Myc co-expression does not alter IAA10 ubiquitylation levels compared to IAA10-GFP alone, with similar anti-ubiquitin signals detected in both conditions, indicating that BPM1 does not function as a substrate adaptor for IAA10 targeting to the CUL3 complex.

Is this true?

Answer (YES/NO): NO